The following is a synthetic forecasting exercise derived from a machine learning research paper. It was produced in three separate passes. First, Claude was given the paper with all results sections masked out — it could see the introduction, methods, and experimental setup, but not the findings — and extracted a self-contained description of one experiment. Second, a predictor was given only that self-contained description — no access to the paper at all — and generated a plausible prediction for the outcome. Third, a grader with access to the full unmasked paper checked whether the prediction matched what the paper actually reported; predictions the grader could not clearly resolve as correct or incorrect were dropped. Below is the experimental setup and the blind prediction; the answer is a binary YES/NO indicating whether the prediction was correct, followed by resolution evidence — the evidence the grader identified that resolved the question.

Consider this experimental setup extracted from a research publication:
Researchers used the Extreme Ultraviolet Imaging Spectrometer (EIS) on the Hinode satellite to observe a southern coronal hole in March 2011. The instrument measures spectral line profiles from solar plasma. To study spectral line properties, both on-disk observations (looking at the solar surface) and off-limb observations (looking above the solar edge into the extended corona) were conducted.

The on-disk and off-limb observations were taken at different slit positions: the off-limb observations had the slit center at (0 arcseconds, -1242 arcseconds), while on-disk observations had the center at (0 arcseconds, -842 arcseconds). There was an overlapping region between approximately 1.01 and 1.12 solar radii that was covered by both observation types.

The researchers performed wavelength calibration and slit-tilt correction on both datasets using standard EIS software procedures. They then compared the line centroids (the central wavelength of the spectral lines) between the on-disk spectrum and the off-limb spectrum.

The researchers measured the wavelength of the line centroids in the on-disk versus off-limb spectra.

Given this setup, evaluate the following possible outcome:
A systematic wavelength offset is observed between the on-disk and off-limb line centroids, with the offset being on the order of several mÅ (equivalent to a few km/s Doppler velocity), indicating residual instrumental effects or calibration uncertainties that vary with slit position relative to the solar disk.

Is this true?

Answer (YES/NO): NO